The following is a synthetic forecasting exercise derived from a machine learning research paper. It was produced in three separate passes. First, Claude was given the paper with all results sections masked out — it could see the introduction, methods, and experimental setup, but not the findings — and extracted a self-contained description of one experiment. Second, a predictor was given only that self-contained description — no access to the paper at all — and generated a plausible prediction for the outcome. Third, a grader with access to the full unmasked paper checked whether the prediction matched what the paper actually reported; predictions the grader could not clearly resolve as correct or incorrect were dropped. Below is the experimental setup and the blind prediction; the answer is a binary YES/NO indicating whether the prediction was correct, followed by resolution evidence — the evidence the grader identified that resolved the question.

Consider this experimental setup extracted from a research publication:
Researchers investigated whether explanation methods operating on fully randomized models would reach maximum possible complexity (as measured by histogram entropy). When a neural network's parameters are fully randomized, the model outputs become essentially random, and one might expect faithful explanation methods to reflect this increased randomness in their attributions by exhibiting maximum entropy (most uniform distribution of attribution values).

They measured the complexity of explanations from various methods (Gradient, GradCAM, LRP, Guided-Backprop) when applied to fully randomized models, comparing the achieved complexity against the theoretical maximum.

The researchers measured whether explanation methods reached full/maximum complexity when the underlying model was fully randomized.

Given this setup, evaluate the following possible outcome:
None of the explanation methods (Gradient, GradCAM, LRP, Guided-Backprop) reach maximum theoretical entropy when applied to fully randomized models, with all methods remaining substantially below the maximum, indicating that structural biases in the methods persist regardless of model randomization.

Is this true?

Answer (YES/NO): YES